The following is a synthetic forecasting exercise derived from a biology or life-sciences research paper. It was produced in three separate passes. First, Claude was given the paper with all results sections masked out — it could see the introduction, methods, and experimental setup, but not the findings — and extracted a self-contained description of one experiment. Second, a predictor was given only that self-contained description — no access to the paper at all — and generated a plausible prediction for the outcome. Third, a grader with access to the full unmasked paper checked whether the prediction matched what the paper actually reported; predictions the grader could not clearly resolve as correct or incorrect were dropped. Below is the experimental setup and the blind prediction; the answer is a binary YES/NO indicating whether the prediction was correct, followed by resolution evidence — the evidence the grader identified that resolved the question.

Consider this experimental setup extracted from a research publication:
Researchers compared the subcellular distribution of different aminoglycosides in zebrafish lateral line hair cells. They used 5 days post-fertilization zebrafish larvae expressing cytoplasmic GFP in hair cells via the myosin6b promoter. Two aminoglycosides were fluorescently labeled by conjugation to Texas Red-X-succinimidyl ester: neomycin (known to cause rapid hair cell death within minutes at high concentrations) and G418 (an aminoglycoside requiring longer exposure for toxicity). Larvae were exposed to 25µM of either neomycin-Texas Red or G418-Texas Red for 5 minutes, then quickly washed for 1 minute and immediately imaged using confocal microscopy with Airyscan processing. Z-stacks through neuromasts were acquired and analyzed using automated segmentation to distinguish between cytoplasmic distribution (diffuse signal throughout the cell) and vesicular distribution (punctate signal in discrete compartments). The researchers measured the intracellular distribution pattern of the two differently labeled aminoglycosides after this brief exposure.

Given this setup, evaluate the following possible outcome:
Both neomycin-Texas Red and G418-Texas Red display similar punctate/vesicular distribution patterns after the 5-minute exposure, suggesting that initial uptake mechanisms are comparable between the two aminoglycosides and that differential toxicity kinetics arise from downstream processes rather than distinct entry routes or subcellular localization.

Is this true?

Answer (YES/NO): NO